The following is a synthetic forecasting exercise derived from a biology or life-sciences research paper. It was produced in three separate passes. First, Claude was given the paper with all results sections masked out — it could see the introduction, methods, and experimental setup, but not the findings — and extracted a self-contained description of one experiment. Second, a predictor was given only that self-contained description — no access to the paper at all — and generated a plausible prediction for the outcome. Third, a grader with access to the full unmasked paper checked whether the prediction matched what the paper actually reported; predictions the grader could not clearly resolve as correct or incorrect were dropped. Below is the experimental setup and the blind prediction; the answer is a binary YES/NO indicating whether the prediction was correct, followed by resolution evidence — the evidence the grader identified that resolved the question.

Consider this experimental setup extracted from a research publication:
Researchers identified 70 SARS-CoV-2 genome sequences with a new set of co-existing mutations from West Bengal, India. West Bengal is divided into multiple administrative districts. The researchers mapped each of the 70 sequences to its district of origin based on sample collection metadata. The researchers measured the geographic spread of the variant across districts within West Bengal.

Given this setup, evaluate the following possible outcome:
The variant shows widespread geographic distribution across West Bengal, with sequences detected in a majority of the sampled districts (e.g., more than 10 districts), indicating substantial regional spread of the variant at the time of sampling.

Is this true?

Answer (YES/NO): NO